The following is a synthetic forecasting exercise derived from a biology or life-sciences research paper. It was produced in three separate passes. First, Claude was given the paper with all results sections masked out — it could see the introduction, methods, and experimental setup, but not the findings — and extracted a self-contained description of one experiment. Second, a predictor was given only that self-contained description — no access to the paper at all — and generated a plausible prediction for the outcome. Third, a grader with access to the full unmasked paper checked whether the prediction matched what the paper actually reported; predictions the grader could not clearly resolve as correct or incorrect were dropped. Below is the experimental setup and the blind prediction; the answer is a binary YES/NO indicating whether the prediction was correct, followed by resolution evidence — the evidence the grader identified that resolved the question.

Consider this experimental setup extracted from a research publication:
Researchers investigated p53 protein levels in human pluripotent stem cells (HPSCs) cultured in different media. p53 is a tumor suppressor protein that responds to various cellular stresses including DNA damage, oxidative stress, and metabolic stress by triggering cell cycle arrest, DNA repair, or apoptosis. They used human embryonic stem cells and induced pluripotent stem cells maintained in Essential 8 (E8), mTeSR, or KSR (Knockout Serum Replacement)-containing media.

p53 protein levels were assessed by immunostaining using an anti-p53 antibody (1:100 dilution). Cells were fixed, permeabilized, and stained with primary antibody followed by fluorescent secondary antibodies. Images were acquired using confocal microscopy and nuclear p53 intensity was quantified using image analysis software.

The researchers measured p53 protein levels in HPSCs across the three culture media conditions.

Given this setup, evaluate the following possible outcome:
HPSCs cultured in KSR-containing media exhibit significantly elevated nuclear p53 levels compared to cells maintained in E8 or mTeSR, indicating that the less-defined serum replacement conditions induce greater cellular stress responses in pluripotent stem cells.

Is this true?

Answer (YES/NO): NO